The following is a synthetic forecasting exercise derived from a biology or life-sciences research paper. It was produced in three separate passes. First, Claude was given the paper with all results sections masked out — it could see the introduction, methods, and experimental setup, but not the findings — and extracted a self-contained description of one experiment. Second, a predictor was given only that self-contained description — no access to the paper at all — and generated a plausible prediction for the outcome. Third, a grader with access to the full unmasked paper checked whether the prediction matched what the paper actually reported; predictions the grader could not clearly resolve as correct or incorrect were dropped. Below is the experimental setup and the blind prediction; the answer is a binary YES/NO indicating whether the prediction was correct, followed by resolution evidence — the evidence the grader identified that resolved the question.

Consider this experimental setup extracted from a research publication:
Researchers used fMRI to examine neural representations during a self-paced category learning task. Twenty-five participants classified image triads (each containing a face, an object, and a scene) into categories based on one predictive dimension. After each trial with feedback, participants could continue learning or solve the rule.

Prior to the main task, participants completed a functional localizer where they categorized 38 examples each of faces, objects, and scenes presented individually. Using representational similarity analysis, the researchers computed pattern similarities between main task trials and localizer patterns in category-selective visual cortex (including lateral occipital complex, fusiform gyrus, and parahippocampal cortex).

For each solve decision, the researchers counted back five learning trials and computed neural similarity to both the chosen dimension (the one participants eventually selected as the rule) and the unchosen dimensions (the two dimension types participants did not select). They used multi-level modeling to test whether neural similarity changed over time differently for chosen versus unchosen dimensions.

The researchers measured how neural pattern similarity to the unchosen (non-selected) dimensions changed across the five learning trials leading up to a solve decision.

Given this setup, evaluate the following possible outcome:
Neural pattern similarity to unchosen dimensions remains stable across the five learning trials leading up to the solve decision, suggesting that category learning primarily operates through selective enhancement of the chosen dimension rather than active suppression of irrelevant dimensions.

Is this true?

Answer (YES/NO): NO